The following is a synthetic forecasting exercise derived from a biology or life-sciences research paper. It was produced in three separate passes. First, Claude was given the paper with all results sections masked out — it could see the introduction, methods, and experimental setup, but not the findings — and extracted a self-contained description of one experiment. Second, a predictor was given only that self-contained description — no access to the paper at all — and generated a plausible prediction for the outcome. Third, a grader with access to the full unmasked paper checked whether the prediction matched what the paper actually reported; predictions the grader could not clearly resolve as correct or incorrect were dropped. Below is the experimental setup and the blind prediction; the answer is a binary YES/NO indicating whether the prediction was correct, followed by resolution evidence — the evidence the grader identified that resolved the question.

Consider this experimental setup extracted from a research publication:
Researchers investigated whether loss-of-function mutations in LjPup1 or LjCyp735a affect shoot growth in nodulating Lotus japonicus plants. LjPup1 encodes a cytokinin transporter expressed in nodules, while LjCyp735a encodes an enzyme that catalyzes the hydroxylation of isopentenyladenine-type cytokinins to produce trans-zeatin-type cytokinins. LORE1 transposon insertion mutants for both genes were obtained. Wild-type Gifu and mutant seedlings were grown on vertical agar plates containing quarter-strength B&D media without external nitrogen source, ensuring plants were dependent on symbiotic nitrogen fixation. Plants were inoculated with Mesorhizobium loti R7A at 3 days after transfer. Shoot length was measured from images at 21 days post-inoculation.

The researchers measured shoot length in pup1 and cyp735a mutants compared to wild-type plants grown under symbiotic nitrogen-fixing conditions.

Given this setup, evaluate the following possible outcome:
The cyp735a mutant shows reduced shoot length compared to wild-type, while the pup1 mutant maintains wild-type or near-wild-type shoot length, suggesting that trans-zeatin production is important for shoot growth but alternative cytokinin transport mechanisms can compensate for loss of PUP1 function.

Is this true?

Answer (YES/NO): NO